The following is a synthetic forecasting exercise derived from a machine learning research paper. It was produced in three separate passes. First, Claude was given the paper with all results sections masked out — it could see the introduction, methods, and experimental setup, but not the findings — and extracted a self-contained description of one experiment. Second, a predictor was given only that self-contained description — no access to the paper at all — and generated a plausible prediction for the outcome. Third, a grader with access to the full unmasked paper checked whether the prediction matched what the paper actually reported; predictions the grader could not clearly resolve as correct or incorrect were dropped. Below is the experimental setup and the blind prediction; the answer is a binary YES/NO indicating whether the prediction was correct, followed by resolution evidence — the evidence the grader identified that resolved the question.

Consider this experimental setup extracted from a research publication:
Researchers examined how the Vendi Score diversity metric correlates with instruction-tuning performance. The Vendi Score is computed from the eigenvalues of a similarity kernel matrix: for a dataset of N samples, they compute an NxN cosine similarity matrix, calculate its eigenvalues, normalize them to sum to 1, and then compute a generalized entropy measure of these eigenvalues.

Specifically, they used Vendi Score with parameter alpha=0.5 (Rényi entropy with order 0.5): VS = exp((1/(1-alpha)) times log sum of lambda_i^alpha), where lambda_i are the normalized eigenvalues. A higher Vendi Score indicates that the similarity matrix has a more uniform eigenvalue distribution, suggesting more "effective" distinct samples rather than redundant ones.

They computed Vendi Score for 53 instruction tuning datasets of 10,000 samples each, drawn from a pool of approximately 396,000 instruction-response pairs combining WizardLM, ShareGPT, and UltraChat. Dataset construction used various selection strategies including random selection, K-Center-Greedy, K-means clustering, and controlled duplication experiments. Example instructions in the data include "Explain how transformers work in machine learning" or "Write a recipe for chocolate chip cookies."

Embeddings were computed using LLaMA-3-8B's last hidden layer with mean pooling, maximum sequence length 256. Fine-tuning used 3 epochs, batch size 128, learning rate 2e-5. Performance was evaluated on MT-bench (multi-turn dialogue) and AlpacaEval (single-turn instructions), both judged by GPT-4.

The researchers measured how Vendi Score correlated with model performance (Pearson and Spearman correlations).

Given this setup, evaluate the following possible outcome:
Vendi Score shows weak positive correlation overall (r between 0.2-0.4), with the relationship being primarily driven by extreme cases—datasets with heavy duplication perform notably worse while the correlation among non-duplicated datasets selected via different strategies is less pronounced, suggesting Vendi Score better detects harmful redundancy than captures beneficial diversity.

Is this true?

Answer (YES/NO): NO